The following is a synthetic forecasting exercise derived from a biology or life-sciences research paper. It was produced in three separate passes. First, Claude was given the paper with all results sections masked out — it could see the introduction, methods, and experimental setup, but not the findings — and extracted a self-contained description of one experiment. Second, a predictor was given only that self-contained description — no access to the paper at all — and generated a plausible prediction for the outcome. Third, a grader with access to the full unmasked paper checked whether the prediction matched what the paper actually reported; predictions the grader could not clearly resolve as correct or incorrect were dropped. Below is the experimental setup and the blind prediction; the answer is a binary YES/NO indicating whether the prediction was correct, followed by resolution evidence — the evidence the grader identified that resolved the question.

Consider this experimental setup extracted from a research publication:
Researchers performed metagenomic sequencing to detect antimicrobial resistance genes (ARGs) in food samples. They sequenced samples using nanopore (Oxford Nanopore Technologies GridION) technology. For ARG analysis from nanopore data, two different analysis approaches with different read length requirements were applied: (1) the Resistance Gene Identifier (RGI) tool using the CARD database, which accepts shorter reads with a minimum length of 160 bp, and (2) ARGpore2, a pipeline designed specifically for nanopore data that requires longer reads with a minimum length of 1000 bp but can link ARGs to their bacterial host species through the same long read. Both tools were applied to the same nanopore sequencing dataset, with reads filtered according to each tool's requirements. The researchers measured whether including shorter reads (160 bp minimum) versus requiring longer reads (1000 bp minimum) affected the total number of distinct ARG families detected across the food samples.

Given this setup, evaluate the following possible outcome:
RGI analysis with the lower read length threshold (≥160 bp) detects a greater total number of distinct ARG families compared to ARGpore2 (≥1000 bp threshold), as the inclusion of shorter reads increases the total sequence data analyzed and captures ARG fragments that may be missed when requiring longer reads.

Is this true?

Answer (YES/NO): NO